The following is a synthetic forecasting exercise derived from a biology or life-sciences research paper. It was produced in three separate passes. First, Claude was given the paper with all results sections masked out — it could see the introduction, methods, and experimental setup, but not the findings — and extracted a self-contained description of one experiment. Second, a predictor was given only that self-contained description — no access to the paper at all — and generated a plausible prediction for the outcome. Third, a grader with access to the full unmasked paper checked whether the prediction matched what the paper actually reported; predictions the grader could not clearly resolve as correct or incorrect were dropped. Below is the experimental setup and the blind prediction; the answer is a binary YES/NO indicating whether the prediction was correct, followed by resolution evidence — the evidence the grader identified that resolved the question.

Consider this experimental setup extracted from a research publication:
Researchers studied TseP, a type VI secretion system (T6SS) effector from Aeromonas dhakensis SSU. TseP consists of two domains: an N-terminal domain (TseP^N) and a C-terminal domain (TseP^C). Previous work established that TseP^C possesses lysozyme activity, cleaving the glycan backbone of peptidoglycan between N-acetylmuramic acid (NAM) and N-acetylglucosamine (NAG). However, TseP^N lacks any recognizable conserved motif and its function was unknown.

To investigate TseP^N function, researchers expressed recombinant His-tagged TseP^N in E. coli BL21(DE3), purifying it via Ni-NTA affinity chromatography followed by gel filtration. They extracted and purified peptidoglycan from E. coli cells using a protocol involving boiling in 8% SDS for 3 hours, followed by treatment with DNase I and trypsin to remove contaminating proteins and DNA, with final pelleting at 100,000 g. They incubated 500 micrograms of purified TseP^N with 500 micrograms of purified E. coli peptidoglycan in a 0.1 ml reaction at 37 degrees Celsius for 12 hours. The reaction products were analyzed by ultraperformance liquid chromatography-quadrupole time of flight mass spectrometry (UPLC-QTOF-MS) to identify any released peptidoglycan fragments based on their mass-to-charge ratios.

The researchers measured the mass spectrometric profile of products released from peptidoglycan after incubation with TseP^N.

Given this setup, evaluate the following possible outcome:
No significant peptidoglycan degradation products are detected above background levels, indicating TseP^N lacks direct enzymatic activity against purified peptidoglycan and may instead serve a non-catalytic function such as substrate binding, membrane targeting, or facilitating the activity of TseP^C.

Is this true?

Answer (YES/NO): NO